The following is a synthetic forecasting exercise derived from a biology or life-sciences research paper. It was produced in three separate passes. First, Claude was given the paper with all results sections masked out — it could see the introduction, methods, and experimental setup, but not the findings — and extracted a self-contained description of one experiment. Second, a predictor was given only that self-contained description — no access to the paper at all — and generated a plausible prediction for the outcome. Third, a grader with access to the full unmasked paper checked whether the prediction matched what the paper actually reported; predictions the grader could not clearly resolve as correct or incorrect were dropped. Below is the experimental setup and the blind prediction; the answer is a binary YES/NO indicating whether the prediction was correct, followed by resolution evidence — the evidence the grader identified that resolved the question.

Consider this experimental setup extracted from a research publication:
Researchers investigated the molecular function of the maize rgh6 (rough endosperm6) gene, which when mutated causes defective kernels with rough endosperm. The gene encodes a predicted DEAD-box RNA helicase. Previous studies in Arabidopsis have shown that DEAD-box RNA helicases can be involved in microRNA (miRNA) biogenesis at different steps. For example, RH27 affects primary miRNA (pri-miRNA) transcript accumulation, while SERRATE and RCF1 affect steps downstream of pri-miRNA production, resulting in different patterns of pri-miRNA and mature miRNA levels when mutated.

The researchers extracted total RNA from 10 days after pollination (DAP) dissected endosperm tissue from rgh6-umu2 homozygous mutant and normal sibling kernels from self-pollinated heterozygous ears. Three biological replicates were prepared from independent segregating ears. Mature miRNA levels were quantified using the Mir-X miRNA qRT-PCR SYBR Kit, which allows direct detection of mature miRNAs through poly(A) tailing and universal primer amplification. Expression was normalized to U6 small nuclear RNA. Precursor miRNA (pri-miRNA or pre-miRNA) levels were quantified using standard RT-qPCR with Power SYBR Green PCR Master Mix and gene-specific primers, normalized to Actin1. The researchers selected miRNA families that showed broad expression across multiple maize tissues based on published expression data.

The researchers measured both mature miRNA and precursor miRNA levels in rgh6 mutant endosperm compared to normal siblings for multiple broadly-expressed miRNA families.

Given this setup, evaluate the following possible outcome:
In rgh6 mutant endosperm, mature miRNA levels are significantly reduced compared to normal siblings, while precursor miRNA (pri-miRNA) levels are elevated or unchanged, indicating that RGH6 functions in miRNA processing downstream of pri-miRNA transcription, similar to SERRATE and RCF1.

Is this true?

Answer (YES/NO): YES